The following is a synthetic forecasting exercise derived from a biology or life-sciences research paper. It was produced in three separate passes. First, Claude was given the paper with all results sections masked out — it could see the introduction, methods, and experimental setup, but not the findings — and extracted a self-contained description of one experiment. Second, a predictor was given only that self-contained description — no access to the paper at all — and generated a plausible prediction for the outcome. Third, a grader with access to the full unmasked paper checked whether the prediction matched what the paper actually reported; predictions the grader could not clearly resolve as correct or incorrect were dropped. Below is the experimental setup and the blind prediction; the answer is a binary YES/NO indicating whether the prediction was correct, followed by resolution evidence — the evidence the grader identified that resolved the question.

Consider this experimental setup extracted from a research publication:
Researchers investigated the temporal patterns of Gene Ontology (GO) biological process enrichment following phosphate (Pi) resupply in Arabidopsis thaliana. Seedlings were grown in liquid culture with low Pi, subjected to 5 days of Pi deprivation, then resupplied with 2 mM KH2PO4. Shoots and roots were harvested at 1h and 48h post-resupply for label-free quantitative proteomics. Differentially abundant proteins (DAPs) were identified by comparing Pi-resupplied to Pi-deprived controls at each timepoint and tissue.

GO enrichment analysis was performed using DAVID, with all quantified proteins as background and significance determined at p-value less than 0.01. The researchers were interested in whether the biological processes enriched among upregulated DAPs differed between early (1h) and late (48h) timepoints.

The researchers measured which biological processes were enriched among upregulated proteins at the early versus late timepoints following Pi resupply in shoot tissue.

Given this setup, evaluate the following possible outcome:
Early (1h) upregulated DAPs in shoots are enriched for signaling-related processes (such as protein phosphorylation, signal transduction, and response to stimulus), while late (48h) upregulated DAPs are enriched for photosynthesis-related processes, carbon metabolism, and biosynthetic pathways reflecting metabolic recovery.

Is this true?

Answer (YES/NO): NO